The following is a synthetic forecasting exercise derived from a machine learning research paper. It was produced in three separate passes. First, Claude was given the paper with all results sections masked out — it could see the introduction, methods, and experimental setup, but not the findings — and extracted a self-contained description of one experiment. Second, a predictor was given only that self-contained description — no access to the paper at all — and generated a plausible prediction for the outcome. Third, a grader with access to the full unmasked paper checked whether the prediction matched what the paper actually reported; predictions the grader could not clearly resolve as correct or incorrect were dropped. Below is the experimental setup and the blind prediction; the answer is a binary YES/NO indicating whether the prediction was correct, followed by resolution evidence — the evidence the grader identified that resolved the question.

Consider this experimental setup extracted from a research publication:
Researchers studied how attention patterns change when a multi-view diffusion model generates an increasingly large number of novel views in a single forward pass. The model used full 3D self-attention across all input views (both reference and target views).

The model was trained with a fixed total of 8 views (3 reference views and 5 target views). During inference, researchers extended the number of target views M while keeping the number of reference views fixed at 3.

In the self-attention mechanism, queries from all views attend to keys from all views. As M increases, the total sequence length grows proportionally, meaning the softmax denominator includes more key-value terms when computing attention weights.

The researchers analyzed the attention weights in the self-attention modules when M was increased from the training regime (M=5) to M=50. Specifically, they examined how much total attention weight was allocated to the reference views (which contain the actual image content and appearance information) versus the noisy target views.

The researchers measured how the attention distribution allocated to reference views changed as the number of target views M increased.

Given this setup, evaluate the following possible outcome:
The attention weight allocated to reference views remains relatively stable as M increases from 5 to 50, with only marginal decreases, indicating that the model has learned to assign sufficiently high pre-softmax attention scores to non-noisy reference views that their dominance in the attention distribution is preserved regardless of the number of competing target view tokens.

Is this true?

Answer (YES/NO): NO